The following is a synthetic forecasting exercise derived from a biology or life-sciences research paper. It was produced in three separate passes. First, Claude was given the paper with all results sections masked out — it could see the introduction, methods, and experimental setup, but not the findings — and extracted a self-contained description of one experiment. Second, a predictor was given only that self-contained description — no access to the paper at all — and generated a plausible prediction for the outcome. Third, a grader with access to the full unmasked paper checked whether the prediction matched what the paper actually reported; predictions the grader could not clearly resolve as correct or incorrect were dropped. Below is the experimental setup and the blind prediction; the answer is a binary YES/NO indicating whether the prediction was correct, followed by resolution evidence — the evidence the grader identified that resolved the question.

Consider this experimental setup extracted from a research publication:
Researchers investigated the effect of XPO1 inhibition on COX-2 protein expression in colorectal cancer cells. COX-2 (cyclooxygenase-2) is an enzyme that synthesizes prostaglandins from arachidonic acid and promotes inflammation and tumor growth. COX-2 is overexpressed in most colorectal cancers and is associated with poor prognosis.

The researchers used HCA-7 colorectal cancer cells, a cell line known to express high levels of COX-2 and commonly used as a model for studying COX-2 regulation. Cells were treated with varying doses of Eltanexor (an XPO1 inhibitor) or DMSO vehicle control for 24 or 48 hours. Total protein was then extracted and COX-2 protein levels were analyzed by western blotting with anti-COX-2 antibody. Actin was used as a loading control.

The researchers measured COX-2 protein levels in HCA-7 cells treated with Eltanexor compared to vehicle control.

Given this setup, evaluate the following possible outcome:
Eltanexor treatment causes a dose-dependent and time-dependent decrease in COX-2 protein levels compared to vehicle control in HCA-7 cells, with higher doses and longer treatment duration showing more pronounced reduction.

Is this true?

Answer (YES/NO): NO